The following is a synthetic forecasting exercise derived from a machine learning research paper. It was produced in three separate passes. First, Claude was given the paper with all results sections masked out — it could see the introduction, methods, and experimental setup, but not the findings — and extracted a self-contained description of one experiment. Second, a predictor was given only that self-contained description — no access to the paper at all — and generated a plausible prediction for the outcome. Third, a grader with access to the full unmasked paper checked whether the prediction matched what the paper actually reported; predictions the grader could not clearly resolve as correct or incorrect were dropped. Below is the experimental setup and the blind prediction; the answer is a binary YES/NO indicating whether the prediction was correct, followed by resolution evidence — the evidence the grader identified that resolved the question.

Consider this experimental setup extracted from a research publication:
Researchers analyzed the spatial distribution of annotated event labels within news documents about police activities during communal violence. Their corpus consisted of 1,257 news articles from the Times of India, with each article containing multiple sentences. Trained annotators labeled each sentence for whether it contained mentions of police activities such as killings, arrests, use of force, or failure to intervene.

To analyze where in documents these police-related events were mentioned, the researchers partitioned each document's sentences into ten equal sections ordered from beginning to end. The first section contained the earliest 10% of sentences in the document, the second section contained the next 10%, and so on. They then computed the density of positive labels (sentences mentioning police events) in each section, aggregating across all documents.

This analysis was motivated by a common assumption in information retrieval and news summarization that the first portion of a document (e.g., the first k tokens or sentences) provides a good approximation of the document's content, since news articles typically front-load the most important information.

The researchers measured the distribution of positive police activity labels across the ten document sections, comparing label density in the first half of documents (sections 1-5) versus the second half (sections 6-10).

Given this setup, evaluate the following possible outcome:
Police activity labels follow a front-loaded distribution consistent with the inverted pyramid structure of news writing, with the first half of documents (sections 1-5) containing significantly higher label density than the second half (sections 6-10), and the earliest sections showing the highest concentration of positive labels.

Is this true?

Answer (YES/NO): NO